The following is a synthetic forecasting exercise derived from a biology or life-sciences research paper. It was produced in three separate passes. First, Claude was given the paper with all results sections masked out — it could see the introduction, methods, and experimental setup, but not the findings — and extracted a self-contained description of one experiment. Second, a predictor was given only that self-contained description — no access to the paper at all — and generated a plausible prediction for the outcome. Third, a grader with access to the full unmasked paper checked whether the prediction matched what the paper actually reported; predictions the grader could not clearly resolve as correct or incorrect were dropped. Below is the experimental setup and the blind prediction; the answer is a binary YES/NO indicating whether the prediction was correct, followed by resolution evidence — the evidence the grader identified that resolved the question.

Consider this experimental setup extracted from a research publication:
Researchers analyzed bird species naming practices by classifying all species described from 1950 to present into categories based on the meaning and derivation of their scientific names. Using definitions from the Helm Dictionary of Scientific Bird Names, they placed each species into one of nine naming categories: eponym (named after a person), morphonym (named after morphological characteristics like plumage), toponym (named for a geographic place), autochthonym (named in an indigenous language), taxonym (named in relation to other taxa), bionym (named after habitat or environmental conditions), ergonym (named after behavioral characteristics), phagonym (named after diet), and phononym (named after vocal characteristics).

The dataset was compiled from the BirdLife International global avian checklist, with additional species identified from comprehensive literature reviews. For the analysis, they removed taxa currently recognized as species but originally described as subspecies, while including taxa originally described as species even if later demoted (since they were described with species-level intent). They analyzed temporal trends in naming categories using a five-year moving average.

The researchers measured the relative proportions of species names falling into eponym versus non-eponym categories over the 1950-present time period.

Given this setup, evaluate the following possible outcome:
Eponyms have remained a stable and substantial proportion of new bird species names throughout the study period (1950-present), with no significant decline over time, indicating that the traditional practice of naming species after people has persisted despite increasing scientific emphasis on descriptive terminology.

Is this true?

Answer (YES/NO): NO